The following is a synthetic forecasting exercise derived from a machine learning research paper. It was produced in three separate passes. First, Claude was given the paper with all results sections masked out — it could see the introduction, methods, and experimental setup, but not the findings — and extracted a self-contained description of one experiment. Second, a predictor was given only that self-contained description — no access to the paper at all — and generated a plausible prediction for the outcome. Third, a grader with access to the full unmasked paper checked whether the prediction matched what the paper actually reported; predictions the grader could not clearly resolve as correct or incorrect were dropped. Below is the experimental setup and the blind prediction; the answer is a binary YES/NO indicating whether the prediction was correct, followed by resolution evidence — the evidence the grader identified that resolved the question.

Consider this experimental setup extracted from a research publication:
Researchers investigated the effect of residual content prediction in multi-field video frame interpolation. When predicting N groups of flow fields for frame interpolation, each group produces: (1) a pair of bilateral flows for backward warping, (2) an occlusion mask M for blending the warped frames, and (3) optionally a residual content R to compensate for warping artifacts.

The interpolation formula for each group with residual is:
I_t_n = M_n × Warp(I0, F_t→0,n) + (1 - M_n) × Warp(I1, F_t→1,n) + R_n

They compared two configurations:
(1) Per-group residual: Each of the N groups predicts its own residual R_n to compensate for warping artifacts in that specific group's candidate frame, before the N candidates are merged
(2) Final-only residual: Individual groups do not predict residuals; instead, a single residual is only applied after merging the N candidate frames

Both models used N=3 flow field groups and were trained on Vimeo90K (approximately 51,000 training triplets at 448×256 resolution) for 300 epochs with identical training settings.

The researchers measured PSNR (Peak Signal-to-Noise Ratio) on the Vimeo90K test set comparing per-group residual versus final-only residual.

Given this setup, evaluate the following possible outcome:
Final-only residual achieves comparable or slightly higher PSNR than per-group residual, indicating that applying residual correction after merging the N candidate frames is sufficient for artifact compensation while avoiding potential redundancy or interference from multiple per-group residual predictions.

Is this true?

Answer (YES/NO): NO